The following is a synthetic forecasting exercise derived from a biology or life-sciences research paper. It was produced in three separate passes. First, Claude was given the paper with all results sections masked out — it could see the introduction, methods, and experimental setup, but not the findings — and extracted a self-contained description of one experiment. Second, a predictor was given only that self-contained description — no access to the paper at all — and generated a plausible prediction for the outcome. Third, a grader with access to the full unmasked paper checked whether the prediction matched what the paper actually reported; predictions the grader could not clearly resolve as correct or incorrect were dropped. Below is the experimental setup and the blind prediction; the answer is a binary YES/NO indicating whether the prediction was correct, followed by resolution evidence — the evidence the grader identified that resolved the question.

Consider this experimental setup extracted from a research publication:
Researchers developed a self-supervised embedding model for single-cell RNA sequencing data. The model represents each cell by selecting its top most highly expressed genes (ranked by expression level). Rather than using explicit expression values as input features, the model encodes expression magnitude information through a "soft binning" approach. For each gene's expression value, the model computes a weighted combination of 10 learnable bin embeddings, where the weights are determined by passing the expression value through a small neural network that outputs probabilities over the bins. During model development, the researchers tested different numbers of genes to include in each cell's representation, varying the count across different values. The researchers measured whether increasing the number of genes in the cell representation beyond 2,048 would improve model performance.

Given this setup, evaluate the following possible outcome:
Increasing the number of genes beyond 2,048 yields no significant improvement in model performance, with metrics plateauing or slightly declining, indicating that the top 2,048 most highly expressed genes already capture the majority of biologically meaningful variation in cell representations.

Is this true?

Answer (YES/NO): NO